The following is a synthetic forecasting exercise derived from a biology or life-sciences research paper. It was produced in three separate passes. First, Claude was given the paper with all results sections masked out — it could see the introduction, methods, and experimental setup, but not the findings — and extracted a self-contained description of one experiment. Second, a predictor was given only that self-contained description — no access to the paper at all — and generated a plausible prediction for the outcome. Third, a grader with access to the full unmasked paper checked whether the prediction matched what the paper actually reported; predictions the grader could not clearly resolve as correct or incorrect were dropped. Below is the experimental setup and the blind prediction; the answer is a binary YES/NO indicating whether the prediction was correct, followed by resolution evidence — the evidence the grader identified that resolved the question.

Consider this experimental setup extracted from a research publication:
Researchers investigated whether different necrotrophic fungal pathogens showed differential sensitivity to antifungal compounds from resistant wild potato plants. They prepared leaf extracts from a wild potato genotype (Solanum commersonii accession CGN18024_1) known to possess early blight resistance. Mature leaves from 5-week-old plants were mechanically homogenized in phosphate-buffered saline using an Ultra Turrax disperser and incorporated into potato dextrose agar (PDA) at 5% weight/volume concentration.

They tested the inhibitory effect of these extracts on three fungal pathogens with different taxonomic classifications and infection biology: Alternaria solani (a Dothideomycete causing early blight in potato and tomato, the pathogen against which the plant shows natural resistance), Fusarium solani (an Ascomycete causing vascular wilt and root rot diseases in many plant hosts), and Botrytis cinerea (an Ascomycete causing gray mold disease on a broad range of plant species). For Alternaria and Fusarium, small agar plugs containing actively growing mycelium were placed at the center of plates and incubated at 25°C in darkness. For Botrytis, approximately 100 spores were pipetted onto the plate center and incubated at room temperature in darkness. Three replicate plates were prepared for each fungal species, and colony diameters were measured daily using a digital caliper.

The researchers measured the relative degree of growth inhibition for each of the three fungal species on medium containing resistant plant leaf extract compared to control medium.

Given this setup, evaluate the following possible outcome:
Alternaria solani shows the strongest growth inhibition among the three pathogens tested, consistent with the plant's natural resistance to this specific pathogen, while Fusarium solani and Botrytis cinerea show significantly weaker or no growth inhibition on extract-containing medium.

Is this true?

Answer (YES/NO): NO